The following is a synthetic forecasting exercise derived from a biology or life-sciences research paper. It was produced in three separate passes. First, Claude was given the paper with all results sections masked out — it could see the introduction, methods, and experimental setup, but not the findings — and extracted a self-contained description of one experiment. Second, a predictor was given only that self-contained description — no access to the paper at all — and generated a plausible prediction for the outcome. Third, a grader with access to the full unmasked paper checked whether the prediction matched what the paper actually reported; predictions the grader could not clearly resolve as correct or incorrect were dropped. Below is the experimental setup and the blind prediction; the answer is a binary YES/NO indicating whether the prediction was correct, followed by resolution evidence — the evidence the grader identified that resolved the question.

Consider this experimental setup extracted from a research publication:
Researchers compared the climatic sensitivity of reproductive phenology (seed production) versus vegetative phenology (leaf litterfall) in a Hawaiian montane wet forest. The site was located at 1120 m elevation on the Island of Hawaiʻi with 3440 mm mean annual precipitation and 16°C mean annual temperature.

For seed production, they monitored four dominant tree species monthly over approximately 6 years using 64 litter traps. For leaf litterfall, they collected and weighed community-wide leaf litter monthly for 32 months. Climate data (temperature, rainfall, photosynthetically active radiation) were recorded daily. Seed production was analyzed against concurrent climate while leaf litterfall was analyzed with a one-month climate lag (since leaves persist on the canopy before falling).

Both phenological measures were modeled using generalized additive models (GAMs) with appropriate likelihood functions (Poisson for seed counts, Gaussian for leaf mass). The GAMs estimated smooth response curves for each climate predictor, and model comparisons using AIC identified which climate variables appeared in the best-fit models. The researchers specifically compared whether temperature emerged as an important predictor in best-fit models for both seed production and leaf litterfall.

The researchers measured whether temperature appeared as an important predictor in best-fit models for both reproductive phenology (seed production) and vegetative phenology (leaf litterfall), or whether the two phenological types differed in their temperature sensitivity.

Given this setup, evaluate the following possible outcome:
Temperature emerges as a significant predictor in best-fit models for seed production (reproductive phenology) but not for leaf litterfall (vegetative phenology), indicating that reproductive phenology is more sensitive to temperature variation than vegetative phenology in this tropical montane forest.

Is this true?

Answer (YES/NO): YES